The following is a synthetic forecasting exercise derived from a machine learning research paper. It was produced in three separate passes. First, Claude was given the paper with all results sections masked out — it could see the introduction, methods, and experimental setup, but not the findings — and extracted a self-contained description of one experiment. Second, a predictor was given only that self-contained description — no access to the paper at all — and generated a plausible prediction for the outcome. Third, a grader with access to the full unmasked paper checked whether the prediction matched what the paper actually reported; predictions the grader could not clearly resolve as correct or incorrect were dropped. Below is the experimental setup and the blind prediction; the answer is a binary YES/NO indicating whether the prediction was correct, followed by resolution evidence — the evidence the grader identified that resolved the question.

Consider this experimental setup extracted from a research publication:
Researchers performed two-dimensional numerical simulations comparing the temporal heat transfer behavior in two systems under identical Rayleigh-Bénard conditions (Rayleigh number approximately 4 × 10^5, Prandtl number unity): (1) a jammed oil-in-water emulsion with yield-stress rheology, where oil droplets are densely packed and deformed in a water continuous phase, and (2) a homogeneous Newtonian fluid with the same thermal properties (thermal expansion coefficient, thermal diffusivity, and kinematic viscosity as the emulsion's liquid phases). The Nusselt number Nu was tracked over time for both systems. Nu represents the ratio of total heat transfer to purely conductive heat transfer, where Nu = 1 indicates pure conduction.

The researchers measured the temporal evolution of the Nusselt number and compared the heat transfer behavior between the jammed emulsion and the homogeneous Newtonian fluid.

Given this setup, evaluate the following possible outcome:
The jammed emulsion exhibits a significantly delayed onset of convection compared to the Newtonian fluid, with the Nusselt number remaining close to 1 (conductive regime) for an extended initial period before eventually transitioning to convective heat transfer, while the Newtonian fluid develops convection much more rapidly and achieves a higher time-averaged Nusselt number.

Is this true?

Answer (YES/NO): NO